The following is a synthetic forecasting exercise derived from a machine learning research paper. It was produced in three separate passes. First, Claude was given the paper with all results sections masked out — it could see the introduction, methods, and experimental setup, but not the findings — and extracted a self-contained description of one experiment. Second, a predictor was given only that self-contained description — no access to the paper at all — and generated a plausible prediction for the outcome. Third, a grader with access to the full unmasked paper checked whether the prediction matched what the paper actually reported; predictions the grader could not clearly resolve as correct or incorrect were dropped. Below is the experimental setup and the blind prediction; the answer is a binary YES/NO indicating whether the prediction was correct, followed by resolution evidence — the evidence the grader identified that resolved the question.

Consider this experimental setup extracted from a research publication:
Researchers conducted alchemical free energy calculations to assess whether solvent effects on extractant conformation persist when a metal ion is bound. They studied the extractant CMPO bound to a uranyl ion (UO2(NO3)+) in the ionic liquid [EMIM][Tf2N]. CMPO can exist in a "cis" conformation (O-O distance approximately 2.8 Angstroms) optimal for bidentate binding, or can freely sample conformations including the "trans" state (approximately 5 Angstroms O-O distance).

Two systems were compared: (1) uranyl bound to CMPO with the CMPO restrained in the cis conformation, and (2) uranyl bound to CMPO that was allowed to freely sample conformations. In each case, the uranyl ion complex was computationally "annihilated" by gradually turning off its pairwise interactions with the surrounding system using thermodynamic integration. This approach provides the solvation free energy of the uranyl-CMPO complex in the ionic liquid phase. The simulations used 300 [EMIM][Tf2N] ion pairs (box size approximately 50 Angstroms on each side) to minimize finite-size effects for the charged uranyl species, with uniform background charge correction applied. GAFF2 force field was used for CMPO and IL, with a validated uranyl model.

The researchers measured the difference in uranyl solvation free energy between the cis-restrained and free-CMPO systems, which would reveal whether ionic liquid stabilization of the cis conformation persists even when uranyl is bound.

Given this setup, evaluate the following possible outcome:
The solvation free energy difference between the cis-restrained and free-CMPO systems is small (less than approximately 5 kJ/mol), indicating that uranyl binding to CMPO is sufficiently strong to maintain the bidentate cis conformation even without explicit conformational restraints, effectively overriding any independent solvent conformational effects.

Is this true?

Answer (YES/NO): NO